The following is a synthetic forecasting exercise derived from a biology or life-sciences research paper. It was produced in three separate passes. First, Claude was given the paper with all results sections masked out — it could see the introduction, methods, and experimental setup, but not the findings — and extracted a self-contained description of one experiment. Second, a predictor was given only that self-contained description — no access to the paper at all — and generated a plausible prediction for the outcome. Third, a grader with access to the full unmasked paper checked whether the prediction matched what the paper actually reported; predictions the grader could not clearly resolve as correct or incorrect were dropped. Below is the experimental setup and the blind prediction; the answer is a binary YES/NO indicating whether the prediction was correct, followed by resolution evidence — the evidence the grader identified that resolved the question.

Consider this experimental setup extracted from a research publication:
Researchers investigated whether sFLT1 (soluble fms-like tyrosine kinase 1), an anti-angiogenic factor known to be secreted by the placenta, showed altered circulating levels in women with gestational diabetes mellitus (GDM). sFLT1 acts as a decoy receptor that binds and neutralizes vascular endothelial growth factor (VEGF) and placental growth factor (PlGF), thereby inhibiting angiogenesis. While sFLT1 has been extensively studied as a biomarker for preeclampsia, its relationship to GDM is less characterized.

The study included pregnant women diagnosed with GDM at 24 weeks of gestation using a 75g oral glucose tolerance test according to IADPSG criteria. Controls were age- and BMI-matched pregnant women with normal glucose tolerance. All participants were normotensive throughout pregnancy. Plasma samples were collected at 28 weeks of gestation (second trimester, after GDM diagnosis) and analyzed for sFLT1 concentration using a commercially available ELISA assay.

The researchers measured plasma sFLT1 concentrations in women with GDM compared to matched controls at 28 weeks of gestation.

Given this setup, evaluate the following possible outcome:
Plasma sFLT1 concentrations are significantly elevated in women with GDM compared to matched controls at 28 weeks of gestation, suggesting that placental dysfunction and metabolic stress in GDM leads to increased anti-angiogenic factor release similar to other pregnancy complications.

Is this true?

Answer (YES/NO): YES